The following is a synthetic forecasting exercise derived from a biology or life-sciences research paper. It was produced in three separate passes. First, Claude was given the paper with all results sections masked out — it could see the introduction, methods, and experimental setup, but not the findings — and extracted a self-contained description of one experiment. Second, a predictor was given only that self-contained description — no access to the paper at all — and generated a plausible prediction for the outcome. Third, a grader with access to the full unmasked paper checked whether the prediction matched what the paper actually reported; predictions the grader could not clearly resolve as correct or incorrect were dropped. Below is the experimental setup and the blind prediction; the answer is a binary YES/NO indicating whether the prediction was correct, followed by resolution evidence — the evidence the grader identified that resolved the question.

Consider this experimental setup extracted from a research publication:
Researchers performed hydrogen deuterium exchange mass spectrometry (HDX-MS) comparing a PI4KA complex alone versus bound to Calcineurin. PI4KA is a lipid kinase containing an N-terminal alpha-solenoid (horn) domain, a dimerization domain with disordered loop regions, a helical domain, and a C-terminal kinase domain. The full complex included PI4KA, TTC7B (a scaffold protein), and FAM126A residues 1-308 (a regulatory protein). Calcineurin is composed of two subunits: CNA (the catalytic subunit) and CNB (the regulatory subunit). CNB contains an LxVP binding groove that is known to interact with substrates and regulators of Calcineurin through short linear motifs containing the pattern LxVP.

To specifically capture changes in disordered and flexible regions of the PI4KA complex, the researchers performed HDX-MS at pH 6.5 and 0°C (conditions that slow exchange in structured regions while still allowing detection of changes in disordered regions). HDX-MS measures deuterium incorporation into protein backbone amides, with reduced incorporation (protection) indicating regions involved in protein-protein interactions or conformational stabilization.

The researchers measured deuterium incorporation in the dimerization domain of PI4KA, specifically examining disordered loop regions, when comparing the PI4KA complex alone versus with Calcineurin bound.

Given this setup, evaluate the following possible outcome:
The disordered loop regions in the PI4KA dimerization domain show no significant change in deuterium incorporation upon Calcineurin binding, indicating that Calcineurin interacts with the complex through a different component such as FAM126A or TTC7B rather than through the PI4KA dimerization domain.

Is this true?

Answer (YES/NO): NO